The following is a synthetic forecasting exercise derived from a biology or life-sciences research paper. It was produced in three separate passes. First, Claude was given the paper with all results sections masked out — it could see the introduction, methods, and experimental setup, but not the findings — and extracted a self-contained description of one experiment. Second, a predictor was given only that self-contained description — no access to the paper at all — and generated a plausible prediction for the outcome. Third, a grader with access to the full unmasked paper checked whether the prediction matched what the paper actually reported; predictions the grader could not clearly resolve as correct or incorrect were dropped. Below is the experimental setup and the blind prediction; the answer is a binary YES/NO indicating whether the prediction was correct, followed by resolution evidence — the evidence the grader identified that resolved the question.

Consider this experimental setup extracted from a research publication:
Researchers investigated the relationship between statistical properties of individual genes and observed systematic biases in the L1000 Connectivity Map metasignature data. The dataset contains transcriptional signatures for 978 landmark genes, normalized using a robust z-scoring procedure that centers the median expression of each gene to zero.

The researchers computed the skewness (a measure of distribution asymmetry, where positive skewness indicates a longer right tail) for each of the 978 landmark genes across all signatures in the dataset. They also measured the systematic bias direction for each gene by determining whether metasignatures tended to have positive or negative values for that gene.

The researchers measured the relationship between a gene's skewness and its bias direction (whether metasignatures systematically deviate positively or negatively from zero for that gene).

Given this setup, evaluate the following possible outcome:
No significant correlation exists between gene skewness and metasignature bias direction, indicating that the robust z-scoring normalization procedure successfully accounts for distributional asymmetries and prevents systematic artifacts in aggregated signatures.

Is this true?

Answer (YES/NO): NO